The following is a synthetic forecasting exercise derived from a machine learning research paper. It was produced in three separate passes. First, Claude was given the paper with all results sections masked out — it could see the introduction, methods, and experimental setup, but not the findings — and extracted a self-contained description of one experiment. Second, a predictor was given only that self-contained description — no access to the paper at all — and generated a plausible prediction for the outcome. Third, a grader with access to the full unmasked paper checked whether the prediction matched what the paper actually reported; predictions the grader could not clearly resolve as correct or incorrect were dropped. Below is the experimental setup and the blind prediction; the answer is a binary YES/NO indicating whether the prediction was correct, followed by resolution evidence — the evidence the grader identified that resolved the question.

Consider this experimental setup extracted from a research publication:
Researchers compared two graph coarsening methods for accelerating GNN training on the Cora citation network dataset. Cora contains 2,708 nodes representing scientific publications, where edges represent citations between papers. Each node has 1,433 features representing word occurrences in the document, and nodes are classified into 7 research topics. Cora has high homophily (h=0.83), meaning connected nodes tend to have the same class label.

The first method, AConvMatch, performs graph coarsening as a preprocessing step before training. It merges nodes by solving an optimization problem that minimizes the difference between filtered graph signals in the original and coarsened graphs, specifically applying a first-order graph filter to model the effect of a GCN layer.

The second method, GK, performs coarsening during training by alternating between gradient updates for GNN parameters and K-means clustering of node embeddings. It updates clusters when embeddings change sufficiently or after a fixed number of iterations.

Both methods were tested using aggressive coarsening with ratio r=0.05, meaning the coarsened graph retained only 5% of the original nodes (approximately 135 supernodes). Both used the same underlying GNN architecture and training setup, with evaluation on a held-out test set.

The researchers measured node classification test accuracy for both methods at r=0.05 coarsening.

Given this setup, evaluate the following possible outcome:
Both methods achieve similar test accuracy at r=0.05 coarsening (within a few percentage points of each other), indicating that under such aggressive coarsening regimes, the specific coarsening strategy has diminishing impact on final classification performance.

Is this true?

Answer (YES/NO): NO